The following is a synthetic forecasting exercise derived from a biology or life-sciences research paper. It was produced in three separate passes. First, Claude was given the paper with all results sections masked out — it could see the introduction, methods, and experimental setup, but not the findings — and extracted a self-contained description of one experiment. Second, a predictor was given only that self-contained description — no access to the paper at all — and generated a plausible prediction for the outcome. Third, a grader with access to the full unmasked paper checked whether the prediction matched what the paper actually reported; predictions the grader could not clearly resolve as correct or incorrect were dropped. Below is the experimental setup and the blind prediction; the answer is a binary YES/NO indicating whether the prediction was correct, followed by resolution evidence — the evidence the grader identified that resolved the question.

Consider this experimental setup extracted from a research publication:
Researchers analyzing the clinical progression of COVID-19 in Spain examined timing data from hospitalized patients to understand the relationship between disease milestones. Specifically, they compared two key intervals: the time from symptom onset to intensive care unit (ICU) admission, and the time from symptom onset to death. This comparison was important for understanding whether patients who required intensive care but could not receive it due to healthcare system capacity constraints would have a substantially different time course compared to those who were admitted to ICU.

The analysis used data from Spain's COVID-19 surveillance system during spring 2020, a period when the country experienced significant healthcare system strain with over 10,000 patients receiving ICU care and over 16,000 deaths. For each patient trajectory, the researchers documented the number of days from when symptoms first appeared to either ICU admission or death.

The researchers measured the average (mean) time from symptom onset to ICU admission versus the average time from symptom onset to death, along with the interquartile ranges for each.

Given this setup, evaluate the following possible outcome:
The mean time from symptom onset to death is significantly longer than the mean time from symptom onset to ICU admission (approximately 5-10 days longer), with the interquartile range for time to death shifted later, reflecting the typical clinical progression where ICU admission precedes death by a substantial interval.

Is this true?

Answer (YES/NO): NO